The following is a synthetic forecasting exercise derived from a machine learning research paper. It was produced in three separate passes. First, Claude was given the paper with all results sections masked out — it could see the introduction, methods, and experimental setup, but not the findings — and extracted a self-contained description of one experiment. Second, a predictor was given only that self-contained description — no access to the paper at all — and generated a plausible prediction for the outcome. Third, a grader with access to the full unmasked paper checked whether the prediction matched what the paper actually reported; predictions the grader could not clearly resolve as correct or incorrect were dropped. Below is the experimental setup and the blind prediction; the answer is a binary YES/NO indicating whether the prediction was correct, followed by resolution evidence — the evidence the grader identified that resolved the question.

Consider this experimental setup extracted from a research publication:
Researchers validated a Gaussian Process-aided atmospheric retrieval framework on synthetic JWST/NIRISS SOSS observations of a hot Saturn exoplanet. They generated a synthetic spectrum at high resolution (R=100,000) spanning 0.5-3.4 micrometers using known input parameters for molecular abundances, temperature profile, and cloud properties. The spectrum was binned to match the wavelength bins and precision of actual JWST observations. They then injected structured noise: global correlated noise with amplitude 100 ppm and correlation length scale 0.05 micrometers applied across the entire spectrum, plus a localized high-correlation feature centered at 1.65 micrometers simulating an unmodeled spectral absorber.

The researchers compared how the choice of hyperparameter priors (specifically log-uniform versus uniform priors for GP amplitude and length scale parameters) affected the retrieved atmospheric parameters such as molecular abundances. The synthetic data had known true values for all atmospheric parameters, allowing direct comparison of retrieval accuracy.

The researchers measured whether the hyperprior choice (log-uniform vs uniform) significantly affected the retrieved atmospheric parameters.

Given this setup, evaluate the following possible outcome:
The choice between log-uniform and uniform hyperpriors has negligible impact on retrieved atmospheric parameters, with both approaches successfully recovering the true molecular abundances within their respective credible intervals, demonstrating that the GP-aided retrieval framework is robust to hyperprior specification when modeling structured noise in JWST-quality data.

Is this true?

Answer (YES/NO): YES